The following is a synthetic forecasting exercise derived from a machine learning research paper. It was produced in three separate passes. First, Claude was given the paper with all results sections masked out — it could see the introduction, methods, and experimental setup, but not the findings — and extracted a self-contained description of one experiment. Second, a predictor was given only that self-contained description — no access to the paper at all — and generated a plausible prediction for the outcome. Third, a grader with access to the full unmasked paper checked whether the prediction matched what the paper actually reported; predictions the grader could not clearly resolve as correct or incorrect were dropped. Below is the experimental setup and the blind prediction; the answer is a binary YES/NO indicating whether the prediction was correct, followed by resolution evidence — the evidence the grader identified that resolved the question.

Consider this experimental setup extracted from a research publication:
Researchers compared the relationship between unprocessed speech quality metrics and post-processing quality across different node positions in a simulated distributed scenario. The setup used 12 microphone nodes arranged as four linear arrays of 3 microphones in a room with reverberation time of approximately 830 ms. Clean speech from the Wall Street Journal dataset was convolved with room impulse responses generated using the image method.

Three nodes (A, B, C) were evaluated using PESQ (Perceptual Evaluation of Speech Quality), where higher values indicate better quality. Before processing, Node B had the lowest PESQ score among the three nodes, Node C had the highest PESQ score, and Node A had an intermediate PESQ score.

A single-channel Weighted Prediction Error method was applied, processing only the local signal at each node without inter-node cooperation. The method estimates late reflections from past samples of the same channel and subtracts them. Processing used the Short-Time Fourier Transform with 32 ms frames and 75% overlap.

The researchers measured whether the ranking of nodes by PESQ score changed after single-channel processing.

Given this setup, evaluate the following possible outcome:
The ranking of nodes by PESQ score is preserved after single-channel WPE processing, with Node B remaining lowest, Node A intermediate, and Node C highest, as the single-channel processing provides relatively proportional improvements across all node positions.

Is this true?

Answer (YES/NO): YES